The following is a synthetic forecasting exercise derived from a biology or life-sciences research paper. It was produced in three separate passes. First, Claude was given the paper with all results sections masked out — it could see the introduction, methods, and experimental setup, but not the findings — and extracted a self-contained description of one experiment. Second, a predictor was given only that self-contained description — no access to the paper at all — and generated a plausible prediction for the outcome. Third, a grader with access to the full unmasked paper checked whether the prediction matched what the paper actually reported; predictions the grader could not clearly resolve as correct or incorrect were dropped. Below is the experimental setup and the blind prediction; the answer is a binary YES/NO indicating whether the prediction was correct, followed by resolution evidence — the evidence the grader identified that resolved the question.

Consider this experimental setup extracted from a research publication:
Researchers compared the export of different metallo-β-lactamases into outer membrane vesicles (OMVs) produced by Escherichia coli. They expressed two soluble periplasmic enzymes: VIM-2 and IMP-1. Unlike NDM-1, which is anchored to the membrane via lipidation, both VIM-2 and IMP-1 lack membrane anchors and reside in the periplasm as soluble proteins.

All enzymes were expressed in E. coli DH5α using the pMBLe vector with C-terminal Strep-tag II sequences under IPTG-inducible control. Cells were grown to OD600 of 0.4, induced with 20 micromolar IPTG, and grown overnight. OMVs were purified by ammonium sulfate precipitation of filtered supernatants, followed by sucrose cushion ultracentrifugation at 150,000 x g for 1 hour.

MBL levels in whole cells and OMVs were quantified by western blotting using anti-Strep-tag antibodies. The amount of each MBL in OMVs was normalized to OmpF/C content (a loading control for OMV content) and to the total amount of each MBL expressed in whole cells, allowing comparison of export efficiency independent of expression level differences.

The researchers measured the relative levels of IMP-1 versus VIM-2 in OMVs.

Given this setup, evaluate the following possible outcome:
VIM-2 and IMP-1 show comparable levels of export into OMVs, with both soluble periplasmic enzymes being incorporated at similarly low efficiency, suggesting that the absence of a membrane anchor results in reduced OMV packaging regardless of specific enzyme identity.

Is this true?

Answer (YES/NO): NO